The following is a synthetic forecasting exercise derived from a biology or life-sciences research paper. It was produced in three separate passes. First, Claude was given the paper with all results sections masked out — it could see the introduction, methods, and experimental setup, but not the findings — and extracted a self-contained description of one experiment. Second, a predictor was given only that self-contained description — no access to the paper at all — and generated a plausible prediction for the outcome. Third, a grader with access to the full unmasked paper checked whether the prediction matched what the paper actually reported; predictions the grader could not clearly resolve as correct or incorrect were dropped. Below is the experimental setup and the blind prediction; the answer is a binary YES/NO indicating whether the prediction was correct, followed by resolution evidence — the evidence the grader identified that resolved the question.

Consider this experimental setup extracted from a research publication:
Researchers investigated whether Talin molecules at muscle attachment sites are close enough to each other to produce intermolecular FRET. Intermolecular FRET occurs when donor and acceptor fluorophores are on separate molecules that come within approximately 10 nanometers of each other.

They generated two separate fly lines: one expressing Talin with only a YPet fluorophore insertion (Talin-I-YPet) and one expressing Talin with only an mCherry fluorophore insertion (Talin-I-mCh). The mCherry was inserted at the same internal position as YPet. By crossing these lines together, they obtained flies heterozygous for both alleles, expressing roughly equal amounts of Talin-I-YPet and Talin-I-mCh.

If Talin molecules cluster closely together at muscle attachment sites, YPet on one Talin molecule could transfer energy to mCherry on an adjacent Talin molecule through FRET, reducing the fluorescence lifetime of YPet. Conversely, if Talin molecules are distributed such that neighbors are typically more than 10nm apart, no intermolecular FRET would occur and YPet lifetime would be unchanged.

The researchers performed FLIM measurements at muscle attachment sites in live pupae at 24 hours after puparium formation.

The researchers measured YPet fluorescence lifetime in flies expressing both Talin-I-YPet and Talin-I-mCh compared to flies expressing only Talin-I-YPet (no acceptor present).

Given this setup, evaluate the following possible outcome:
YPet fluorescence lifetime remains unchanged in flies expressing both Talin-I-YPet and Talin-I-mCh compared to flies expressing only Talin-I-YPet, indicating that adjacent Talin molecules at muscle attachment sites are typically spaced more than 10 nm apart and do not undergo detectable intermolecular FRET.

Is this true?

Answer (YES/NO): YES